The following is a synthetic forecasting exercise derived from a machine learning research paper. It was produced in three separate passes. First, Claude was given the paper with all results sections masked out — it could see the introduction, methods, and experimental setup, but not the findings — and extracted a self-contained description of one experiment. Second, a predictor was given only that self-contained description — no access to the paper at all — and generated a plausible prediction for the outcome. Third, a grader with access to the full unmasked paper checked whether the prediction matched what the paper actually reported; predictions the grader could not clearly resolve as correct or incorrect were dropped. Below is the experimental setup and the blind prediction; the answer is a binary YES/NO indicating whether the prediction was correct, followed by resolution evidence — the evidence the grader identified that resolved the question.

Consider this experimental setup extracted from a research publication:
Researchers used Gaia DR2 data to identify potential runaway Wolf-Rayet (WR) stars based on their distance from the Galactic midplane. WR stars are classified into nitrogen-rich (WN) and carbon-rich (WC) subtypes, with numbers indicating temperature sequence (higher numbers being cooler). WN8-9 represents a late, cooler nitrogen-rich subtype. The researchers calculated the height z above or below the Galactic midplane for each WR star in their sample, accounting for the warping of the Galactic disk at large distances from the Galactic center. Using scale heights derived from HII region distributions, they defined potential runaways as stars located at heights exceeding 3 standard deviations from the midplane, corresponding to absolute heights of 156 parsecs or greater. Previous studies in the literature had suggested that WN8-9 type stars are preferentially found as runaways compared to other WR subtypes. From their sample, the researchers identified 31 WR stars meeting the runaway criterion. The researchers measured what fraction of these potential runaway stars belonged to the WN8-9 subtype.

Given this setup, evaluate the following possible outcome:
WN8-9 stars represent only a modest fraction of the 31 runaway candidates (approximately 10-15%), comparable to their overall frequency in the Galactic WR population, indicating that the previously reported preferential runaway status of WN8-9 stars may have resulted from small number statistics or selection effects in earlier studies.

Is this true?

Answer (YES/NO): YES